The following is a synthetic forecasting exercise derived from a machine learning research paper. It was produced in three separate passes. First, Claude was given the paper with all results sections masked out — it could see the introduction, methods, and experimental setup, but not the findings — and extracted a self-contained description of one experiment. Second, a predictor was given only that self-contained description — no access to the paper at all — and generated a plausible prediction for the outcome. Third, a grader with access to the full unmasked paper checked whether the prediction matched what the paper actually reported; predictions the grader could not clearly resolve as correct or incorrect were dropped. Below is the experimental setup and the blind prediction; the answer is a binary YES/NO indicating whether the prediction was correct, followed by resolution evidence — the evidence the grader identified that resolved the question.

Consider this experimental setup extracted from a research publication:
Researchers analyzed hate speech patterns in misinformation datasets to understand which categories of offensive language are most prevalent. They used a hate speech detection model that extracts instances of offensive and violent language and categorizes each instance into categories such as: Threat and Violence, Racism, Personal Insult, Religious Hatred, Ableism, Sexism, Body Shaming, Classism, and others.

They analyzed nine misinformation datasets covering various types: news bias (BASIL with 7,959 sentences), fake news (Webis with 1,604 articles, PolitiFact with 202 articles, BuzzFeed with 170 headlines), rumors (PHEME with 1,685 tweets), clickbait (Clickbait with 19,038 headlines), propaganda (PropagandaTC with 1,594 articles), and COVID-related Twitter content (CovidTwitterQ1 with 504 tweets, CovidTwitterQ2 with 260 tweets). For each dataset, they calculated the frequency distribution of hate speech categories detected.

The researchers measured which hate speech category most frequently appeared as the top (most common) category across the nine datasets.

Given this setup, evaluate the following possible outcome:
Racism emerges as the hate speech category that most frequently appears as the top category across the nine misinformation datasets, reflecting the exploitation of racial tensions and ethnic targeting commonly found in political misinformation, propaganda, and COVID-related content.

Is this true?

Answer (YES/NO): NO